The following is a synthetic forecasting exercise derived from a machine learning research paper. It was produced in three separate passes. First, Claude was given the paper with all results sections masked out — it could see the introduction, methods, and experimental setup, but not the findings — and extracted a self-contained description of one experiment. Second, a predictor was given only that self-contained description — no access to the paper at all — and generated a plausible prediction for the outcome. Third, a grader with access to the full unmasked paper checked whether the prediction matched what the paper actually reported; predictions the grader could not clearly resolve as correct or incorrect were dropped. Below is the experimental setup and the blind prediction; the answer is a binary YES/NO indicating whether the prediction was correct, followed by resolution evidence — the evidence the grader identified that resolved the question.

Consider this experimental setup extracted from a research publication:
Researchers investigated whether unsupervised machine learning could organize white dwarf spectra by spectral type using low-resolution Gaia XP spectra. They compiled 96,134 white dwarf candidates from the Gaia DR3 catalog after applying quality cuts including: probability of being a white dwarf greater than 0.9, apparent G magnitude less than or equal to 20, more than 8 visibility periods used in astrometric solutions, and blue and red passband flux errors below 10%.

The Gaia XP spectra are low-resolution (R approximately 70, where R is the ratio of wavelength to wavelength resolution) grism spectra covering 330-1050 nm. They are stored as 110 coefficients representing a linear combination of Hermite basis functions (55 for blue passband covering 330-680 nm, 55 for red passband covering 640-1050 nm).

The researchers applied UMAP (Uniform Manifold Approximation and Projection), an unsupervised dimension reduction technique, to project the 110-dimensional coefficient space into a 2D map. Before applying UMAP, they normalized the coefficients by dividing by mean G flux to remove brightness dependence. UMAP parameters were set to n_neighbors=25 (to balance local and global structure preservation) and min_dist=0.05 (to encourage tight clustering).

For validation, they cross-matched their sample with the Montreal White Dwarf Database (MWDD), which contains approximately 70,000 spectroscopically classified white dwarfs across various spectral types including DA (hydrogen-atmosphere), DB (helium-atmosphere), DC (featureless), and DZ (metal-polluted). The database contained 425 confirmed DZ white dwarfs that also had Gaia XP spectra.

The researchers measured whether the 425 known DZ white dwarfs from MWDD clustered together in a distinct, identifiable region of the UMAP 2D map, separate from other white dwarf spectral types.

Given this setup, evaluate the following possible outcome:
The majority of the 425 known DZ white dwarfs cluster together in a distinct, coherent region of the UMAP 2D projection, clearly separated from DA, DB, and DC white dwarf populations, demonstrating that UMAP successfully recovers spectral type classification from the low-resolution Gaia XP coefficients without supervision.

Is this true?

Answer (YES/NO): NO